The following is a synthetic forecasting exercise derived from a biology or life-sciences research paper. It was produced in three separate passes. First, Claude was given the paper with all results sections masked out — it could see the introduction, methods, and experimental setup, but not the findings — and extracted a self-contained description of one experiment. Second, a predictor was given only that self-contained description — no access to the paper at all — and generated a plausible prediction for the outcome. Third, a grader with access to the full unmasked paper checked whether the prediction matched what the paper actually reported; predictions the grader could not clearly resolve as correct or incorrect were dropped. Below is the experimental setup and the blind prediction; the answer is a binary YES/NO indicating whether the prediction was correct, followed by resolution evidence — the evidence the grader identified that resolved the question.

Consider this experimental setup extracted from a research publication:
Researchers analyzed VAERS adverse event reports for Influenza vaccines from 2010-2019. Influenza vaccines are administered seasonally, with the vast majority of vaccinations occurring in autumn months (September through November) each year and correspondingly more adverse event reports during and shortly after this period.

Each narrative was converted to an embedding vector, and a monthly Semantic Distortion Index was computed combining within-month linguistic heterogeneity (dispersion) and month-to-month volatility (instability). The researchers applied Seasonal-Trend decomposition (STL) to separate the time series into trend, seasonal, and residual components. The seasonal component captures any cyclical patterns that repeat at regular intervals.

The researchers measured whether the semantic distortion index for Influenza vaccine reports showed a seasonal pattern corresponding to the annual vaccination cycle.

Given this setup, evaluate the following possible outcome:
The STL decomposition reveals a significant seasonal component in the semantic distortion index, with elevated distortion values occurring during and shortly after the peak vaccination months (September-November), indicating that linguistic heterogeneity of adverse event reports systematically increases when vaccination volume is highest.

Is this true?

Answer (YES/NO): YES